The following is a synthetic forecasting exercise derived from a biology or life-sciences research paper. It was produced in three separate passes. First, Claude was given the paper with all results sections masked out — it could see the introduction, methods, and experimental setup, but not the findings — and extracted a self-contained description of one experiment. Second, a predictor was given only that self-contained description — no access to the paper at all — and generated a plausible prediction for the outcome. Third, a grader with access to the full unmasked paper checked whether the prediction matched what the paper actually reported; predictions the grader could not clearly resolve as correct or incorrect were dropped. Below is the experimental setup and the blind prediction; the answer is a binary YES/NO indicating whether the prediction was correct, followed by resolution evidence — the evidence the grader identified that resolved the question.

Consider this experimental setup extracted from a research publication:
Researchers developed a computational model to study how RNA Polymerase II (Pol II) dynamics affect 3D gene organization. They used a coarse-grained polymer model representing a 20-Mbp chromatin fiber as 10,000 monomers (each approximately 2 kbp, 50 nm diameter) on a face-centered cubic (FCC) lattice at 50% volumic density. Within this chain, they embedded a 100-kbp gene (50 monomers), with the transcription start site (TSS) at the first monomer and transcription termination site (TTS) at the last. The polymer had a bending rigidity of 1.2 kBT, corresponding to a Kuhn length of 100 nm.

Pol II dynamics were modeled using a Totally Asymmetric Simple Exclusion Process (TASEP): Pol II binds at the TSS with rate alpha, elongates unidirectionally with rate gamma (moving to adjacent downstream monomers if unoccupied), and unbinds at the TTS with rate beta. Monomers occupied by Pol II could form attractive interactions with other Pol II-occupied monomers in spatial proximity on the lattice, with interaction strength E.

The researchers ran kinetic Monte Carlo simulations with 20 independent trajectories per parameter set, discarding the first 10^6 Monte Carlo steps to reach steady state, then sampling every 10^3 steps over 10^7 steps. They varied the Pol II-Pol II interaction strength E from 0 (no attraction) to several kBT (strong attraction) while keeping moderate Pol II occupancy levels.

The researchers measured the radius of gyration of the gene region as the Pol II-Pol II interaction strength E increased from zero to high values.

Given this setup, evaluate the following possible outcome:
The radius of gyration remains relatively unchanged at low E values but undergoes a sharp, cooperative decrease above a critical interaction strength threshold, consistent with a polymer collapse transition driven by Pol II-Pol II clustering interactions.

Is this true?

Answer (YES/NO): YES